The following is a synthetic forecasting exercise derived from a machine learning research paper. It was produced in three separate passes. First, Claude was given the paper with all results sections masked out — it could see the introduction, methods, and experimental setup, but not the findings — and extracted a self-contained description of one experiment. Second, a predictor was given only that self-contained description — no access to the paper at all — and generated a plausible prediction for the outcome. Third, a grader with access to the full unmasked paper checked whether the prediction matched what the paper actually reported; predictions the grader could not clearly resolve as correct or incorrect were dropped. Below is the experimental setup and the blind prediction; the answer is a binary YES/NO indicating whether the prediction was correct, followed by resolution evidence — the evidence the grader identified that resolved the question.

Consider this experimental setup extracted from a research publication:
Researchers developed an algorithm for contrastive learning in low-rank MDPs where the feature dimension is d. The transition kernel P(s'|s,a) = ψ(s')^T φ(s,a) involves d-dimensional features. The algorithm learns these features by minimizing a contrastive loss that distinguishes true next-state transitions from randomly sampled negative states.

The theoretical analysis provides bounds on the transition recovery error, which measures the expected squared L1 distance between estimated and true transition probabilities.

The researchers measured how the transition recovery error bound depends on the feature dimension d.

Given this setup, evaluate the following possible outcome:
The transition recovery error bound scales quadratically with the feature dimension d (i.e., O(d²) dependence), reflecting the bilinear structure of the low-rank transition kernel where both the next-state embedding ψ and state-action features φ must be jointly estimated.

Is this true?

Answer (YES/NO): NO